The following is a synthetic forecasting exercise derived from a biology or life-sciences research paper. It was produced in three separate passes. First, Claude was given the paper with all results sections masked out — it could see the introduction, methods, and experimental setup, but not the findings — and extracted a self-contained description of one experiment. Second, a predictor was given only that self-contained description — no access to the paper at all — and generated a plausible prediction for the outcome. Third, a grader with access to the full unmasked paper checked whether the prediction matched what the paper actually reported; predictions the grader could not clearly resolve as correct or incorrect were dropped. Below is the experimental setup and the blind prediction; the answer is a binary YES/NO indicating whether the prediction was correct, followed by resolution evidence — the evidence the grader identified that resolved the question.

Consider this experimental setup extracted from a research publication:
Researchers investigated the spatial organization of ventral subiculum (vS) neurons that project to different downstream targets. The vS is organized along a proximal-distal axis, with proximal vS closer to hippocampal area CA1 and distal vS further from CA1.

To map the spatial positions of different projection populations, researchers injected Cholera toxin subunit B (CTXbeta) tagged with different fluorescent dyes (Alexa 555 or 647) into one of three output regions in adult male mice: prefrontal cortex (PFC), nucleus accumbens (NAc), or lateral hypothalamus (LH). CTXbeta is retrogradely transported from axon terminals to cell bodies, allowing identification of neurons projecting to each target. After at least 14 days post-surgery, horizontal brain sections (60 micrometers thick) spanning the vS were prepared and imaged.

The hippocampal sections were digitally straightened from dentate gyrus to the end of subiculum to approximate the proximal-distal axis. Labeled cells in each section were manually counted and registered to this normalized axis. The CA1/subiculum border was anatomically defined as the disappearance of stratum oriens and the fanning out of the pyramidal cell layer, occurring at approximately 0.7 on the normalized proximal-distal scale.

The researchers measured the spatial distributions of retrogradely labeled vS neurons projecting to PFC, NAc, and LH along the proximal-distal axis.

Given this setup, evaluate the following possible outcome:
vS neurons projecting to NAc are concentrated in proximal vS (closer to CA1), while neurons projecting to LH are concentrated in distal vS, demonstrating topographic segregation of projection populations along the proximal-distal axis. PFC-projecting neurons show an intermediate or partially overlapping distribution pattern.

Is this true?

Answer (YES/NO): NO